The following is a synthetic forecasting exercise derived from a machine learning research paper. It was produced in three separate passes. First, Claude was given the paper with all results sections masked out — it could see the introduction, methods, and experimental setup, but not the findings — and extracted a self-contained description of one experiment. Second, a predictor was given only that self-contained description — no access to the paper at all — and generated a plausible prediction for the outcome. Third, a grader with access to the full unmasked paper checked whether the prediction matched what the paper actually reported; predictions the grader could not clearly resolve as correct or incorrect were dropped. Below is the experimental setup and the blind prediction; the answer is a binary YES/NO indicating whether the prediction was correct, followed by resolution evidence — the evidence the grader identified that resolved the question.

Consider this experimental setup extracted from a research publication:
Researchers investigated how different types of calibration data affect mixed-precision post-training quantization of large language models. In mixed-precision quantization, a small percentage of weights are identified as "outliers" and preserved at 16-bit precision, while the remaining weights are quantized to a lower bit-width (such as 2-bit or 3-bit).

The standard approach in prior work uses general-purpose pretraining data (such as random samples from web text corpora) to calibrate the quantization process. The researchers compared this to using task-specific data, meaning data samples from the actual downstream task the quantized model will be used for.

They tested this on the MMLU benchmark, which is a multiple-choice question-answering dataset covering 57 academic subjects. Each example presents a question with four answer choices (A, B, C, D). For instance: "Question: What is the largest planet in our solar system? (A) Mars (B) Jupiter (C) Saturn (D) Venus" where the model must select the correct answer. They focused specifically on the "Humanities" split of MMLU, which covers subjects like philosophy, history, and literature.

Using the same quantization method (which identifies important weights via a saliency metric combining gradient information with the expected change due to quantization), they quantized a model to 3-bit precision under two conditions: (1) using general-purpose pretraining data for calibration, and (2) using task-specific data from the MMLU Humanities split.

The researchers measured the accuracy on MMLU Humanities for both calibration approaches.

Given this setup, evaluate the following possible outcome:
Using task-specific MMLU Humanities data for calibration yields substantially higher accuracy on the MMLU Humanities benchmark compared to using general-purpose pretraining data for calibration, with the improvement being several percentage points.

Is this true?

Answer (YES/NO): YES